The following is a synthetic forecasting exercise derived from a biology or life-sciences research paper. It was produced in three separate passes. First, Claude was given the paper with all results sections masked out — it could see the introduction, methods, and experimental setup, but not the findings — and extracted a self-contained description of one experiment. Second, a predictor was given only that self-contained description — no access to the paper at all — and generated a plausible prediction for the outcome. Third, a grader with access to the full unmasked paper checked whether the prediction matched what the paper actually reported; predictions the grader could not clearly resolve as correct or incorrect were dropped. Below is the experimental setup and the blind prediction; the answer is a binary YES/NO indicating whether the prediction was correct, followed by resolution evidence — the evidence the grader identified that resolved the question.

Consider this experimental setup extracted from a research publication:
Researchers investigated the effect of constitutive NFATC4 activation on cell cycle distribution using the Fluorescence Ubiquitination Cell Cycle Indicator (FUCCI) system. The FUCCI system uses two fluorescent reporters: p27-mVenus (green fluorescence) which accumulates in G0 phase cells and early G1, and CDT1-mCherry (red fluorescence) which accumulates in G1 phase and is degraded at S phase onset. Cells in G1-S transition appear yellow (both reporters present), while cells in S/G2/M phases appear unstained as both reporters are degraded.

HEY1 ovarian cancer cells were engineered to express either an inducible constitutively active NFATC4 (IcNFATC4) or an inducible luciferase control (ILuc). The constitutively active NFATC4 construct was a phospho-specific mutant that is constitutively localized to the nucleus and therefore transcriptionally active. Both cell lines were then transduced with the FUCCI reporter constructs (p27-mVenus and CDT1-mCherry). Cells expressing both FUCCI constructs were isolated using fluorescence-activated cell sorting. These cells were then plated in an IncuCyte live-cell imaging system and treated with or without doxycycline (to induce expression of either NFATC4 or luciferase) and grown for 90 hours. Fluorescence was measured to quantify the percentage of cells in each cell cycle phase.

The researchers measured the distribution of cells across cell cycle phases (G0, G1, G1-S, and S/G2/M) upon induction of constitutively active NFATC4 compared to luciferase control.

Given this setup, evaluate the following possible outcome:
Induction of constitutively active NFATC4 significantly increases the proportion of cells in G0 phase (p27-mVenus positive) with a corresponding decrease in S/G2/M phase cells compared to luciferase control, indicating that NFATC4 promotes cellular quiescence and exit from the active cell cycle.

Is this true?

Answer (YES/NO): YES